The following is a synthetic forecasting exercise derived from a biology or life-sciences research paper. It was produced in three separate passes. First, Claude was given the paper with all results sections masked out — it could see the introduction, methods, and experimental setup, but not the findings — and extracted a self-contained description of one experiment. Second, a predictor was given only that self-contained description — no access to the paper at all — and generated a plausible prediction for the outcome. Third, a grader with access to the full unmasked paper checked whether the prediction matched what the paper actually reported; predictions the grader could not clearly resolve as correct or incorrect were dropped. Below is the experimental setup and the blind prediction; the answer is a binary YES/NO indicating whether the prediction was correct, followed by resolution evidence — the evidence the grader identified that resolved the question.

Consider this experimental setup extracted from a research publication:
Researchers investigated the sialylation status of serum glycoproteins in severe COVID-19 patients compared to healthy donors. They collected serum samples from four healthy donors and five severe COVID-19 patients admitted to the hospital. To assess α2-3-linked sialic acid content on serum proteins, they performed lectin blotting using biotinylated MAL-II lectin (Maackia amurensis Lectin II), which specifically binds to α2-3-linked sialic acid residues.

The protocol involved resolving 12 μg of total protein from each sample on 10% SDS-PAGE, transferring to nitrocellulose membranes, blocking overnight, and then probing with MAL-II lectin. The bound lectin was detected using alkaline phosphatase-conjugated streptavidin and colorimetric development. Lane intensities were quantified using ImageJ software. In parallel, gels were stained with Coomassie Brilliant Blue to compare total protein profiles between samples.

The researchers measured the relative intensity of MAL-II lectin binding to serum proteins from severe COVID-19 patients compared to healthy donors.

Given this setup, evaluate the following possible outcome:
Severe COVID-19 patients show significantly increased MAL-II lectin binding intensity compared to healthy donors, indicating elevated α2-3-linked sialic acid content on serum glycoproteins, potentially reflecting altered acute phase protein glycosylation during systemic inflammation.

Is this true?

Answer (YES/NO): NO